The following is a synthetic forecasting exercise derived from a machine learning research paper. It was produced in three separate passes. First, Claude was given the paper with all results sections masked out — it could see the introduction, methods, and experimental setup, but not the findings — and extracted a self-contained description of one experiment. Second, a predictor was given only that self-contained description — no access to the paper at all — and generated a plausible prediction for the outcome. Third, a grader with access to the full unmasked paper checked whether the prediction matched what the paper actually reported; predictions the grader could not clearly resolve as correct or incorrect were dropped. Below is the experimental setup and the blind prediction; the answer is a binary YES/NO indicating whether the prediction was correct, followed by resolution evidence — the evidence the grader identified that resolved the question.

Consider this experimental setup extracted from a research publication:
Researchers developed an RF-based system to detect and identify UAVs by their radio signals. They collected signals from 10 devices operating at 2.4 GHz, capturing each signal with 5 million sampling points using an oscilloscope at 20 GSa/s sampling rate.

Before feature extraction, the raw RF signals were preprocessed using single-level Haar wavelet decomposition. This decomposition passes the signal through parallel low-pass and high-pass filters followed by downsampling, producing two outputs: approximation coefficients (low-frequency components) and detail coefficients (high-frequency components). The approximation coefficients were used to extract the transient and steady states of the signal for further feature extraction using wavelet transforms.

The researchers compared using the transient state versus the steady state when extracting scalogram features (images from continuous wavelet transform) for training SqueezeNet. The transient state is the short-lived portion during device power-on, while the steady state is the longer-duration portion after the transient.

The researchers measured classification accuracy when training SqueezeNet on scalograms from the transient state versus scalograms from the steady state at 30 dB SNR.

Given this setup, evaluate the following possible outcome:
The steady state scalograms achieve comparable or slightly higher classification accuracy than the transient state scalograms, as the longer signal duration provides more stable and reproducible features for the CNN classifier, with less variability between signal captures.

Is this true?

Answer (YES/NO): NO